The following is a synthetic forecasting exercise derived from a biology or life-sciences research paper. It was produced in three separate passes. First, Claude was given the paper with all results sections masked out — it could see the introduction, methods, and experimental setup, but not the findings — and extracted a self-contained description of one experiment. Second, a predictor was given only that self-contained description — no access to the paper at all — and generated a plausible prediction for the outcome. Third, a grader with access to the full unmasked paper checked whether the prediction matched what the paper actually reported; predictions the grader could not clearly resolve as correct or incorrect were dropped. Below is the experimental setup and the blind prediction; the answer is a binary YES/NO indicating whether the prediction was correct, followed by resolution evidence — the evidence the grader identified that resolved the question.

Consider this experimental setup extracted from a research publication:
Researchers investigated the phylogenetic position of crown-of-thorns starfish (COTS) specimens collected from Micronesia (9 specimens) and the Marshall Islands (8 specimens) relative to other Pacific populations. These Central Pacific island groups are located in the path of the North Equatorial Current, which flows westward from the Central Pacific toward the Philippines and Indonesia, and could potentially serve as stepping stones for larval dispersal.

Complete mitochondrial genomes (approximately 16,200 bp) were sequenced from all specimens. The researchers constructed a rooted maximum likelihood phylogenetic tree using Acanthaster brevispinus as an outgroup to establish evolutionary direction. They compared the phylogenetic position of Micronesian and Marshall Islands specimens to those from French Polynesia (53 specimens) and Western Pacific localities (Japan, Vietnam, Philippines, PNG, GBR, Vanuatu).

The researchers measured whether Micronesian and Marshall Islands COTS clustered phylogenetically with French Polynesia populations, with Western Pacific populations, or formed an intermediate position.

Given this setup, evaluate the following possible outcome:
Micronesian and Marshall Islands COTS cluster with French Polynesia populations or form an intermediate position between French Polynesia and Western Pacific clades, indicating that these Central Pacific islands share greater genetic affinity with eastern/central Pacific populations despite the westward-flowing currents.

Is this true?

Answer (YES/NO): NO